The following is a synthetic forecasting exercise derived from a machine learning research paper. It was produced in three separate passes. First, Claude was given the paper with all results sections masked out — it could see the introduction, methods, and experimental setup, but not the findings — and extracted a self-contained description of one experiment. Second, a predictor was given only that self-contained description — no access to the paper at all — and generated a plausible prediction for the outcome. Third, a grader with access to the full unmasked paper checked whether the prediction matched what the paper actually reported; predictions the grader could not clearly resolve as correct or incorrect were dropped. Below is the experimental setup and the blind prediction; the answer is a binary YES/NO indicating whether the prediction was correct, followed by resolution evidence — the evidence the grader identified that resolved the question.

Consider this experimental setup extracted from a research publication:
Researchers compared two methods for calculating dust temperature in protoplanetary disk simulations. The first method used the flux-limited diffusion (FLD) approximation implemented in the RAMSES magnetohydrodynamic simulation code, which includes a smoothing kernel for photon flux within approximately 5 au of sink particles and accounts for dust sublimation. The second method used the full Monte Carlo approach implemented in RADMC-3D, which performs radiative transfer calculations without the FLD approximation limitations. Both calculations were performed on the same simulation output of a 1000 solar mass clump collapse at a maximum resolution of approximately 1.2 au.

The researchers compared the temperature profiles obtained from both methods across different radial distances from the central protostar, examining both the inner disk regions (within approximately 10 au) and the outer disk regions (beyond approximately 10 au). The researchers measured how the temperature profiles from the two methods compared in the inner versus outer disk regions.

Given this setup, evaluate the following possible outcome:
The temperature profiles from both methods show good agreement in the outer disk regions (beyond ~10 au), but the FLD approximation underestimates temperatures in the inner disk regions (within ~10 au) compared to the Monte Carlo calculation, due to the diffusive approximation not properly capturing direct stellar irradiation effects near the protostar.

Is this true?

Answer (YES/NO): NO